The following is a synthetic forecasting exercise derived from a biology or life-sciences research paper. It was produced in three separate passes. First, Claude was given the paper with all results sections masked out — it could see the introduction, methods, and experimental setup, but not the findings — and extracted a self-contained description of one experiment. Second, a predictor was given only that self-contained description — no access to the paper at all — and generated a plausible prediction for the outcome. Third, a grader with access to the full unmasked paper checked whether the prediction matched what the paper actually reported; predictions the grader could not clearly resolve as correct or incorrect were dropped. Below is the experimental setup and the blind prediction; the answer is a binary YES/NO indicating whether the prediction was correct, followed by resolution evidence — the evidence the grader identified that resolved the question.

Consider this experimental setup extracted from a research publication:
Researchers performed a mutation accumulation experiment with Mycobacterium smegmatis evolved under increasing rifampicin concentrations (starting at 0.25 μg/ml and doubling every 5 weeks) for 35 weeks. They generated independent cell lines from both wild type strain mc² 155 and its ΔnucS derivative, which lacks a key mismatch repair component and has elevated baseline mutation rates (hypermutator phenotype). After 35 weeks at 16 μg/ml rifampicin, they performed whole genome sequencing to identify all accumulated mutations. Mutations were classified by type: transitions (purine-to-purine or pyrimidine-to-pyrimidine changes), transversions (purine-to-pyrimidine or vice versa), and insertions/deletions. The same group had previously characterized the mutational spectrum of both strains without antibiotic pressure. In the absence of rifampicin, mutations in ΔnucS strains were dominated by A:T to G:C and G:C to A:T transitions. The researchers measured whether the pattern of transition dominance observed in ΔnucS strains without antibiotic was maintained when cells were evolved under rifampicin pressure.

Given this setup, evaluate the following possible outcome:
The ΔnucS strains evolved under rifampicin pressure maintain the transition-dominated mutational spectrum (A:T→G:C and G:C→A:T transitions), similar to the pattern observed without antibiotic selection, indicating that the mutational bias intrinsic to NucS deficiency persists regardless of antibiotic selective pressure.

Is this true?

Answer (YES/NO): YES